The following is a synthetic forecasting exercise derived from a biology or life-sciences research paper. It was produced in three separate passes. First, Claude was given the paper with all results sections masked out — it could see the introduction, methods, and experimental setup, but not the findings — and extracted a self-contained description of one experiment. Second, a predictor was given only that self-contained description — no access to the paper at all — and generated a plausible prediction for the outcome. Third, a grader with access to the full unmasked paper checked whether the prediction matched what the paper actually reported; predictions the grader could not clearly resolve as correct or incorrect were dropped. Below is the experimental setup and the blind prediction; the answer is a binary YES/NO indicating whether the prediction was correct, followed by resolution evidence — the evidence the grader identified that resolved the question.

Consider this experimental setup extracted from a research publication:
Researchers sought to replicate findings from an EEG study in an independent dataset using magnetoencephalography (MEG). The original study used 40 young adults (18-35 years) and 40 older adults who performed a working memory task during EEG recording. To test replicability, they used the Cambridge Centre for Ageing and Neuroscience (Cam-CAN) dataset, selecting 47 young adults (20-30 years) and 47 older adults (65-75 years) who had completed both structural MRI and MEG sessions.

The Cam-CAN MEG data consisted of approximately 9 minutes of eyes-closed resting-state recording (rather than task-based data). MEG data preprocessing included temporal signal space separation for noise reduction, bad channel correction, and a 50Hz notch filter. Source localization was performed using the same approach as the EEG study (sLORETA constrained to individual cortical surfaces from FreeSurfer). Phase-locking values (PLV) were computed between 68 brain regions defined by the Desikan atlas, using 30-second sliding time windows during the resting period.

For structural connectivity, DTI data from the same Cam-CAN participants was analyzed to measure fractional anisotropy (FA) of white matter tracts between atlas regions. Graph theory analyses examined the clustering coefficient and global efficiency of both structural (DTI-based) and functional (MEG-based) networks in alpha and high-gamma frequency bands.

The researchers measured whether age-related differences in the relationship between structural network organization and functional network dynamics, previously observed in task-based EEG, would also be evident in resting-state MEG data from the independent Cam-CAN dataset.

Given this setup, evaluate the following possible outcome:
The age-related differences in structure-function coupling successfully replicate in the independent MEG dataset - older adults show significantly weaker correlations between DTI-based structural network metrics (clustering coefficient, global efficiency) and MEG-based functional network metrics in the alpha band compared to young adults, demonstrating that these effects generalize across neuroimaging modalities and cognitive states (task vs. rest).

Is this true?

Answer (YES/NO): NO